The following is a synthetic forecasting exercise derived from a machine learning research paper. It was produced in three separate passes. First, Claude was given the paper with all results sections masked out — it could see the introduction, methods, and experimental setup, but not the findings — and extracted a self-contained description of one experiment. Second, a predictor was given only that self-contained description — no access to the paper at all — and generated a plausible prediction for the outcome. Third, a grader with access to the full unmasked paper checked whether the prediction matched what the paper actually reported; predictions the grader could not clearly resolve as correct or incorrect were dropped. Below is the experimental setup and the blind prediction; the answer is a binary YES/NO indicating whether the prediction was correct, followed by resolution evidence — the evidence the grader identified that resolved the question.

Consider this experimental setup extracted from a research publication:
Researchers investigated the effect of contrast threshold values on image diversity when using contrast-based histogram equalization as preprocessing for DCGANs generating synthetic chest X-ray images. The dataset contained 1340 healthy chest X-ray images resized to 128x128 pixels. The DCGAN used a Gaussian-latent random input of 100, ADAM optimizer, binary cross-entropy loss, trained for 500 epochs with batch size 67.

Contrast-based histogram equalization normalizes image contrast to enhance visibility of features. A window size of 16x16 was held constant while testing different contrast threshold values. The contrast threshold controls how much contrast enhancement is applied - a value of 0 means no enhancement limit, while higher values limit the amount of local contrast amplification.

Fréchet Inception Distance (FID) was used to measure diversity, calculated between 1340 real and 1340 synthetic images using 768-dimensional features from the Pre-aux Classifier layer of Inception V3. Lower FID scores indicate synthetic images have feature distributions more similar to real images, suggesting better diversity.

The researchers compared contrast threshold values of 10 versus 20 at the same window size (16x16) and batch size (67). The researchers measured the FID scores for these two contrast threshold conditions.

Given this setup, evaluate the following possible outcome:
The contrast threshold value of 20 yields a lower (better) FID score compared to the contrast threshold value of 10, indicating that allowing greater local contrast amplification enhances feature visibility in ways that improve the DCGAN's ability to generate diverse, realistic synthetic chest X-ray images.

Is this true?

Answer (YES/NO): YES